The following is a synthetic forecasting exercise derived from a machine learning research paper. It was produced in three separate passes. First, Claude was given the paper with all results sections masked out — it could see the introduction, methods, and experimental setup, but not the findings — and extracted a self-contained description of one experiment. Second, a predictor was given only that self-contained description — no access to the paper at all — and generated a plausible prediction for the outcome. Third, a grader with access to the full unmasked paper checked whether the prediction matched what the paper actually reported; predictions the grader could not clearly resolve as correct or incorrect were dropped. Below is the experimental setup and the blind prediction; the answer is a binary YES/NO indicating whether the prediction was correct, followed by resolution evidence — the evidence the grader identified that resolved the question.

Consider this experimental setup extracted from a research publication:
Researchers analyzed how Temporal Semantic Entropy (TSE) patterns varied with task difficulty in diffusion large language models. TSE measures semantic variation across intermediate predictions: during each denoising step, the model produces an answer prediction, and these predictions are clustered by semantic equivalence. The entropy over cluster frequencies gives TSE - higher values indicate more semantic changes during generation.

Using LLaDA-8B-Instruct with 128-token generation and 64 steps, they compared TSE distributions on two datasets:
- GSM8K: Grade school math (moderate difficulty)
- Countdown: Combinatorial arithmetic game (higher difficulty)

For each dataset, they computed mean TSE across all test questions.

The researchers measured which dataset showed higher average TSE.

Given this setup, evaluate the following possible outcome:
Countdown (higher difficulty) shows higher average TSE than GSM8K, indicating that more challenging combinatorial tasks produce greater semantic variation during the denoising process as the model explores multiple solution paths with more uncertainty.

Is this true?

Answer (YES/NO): YES